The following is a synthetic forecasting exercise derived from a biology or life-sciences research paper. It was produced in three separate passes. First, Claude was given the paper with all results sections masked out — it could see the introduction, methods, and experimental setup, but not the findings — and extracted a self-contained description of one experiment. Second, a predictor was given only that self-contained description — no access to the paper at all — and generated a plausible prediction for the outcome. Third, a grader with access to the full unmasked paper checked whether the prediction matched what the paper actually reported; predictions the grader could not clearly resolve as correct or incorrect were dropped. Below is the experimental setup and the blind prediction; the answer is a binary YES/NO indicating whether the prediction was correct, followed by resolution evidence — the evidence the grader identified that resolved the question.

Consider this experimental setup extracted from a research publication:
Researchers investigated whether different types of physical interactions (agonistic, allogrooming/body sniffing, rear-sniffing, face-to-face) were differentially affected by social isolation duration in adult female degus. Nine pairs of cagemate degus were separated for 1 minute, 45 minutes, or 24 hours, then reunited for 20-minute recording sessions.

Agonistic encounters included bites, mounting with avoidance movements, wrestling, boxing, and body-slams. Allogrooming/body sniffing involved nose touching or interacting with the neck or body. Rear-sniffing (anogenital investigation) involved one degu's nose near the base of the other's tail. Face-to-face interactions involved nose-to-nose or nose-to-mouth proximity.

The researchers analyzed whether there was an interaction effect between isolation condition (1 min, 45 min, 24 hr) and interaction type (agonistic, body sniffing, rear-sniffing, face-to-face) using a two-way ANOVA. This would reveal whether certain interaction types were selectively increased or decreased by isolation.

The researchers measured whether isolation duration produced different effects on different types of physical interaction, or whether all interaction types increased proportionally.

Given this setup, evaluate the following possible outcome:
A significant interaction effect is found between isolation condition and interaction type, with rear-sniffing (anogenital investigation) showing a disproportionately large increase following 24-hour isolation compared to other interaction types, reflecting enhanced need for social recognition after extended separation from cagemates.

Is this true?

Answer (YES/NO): NO